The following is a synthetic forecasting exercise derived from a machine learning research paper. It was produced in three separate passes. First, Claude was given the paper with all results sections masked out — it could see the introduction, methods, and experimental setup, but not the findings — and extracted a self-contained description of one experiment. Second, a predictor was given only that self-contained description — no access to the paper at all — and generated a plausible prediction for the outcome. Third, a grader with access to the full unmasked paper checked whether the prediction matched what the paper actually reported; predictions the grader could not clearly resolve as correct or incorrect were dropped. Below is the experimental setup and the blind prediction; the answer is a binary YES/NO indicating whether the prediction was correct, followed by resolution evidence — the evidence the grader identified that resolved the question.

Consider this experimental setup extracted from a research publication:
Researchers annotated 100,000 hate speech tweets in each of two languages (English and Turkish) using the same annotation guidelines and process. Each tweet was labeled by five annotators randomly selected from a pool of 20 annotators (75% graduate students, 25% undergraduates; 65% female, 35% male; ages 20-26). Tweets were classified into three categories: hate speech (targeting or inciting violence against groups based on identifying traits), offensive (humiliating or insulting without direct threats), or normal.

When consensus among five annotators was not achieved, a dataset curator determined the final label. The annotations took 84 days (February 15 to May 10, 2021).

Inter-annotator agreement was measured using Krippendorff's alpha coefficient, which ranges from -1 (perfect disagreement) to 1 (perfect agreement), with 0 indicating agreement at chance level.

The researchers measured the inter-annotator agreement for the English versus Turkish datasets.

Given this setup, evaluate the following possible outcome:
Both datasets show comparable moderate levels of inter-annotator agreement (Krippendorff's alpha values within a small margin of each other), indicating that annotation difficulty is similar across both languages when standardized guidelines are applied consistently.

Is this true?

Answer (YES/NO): YES